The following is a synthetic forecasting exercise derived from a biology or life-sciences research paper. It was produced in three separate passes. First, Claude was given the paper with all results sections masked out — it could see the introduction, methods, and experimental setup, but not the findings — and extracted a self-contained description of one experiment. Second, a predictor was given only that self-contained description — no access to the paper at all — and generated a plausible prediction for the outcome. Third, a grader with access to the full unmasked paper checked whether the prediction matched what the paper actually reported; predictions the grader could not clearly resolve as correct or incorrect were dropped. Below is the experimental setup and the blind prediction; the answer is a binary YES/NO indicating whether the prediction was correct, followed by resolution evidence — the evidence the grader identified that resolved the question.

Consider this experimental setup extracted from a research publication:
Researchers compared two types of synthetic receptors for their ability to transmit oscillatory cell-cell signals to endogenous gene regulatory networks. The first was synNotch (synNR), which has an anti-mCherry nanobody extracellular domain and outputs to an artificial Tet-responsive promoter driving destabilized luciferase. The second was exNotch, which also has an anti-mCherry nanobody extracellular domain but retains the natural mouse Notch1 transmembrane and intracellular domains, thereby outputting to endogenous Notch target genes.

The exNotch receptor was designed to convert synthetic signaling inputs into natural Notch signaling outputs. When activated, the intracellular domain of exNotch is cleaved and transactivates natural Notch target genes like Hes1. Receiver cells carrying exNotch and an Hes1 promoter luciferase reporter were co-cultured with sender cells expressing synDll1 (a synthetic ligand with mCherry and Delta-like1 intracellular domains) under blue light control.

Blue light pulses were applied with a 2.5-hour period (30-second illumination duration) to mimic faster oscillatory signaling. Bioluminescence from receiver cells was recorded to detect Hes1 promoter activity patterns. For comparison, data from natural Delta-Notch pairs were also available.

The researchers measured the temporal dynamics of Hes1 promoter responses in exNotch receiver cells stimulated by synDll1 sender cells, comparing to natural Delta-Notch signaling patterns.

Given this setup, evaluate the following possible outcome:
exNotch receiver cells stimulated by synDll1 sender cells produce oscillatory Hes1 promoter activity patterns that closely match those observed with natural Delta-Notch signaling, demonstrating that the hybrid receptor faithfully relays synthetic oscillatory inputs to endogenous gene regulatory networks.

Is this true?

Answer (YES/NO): YES